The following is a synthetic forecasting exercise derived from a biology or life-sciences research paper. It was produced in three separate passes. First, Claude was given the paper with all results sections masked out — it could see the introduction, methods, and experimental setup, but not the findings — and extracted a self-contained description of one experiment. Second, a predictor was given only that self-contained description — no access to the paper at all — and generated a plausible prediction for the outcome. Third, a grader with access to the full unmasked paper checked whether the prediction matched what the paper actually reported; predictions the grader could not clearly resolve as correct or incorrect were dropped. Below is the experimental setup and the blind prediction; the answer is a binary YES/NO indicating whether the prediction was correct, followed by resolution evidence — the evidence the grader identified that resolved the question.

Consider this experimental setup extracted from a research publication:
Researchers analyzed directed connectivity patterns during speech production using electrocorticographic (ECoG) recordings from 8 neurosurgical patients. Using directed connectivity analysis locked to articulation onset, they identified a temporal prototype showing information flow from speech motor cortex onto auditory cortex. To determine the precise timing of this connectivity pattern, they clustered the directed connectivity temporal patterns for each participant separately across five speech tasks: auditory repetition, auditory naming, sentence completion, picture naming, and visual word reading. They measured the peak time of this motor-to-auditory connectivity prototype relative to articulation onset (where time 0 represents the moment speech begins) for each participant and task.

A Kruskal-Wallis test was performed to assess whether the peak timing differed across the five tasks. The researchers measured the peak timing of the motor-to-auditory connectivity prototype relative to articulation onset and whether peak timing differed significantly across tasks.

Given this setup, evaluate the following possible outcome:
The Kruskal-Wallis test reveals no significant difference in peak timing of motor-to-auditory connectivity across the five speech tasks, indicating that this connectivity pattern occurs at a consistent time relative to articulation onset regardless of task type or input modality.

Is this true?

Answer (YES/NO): YES